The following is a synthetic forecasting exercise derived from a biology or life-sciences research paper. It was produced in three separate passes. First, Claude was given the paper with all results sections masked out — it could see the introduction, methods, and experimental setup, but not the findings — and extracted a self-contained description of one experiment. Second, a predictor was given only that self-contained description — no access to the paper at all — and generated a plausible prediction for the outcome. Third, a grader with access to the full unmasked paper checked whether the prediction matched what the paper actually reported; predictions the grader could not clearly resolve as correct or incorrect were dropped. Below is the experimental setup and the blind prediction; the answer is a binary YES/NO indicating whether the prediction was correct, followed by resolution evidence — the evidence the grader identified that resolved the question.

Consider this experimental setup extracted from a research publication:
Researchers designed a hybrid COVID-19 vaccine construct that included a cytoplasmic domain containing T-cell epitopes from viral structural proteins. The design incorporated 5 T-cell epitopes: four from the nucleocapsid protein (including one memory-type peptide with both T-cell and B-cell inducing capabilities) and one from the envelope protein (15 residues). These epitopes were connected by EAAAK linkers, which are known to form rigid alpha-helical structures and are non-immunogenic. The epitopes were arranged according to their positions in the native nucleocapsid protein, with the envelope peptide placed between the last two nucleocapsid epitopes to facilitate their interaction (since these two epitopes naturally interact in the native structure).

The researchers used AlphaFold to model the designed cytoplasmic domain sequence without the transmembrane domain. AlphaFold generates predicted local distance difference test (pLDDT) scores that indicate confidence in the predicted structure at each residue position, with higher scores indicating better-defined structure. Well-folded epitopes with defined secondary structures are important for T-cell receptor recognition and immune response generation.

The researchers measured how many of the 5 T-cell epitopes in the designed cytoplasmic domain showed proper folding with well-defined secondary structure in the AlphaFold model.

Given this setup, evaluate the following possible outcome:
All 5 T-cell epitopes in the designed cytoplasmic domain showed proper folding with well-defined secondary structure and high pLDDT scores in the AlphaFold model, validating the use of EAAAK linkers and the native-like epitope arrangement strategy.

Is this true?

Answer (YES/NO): NO